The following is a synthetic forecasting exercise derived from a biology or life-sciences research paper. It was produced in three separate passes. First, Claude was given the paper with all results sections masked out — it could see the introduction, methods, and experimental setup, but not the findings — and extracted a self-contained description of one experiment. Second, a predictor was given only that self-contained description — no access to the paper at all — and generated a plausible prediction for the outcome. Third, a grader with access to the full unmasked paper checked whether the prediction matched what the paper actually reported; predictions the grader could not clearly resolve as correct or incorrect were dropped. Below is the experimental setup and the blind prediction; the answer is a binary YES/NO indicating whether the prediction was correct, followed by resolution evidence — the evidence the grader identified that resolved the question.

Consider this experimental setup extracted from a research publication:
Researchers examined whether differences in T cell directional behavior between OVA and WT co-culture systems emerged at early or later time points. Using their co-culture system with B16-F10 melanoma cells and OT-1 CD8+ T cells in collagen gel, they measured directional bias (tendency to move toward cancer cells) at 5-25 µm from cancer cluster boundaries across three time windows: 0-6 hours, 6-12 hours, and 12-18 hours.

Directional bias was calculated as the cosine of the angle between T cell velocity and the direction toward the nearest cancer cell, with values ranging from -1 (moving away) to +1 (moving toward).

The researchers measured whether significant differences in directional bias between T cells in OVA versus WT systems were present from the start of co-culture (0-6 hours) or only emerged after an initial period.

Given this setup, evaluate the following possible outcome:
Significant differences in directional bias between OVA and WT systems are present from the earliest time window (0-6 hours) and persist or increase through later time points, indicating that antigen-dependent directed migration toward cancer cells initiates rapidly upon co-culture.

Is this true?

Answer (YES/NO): NO